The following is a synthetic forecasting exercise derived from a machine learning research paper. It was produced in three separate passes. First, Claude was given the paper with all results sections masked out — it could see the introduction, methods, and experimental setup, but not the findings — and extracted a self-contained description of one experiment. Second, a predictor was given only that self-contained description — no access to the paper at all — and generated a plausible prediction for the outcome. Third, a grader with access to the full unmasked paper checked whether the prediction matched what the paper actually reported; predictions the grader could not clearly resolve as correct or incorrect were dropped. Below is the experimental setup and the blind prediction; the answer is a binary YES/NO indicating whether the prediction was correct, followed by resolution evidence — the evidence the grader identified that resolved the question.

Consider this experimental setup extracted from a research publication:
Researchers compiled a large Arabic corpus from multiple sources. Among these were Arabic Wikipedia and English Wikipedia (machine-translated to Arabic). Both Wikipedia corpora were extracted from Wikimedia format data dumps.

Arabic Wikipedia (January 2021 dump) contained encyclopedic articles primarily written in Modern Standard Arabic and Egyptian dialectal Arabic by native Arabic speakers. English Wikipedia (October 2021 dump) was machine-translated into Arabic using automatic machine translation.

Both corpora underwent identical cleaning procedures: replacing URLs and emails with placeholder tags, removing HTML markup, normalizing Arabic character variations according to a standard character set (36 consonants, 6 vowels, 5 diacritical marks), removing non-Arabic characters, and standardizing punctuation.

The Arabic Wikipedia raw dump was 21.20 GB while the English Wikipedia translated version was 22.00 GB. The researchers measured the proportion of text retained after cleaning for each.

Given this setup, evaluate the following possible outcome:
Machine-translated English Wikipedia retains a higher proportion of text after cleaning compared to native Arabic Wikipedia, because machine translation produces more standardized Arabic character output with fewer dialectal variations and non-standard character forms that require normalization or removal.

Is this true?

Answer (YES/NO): YES